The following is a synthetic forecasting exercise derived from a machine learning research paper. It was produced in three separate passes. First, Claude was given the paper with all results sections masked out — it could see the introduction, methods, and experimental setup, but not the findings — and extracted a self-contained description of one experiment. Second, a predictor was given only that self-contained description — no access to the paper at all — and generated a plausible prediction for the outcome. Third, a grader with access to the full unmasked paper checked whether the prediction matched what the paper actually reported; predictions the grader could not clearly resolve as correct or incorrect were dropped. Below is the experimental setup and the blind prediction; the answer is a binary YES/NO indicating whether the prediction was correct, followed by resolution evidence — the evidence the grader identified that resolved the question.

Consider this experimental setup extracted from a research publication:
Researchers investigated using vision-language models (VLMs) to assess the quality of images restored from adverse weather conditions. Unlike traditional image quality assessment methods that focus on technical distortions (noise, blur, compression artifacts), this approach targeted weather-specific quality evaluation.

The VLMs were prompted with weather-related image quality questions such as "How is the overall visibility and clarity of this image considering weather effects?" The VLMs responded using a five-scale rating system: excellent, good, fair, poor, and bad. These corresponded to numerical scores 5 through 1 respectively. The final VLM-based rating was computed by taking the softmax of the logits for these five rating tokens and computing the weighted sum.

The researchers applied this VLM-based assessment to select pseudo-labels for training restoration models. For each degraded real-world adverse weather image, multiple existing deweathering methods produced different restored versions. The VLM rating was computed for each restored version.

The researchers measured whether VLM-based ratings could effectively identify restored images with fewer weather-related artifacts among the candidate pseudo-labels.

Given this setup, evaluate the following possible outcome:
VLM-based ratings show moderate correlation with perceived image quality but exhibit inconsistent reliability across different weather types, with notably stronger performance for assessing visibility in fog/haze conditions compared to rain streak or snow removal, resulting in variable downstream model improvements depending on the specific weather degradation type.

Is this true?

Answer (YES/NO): NO